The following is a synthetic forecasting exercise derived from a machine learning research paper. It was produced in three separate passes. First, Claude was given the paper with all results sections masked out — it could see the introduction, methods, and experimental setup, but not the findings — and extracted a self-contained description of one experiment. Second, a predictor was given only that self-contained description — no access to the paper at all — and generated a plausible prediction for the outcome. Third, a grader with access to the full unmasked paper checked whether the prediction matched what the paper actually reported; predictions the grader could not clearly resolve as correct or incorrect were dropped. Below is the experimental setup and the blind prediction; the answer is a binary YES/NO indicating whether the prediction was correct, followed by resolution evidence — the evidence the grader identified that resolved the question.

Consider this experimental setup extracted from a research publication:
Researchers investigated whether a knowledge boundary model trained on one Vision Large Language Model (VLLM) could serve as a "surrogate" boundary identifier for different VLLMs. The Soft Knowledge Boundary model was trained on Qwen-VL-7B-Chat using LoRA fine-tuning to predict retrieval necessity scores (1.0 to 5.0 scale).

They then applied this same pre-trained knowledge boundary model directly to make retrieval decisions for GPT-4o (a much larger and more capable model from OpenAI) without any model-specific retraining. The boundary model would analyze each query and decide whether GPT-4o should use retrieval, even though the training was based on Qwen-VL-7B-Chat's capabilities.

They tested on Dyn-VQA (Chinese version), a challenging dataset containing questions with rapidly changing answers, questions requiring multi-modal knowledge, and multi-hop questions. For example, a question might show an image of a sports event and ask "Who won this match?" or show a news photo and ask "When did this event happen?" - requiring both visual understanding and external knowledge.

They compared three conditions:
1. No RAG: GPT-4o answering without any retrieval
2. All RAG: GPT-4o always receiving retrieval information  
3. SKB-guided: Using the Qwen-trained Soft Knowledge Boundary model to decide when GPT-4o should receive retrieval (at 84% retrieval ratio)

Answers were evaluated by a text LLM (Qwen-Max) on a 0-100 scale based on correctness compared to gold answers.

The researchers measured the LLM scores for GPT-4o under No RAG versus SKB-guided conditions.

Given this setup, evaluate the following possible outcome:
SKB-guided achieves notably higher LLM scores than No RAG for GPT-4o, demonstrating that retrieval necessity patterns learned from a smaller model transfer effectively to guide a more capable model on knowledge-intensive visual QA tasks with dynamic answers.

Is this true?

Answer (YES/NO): YES